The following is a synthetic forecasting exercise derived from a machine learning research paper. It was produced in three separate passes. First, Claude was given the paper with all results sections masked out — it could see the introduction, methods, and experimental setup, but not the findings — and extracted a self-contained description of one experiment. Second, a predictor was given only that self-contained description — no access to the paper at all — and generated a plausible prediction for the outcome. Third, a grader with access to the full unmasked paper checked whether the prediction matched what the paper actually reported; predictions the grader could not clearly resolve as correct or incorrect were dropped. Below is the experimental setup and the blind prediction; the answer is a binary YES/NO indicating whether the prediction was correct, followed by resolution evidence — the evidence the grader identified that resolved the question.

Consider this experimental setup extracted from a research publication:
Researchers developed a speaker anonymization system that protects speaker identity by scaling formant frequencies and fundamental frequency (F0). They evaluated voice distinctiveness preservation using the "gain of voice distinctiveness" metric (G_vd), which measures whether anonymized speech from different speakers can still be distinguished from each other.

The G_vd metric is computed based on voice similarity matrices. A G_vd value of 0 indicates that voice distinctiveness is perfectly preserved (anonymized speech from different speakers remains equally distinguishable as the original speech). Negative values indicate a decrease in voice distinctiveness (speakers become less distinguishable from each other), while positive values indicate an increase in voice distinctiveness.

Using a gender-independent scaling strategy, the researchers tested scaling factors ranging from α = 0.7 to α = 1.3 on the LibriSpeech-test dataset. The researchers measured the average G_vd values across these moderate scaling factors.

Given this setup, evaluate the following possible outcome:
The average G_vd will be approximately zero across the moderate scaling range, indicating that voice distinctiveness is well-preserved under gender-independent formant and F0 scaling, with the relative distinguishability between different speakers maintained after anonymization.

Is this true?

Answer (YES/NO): NO